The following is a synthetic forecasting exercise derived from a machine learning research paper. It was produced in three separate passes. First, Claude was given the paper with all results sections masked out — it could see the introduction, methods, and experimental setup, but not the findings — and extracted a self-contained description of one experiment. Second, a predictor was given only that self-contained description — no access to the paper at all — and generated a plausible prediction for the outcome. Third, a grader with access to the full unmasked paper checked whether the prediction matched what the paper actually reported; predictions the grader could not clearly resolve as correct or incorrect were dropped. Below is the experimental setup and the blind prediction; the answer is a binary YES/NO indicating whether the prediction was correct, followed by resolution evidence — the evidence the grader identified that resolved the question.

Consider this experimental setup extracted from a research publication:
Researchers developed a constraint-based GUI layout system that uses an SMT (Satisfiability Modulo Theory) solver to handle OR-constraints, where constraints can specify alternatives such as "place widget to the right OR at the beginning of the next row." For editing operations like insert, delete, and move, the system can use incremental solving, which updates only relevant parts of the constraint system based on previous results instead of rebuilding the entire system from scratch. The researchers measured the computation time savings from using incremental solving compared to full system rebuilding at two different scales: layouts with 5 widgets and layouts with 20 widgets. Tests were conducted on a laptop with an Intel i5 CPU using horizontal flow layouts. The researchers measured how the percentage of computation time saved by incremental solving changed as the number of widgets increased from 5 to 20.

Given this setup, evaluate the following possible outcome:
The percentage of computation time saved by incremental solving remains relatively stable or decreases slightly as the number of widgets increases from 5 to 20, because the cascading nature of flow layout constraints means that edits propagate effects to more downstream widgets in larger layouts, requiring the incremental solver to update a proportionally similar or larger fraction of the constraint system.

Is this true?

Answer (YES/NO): YES